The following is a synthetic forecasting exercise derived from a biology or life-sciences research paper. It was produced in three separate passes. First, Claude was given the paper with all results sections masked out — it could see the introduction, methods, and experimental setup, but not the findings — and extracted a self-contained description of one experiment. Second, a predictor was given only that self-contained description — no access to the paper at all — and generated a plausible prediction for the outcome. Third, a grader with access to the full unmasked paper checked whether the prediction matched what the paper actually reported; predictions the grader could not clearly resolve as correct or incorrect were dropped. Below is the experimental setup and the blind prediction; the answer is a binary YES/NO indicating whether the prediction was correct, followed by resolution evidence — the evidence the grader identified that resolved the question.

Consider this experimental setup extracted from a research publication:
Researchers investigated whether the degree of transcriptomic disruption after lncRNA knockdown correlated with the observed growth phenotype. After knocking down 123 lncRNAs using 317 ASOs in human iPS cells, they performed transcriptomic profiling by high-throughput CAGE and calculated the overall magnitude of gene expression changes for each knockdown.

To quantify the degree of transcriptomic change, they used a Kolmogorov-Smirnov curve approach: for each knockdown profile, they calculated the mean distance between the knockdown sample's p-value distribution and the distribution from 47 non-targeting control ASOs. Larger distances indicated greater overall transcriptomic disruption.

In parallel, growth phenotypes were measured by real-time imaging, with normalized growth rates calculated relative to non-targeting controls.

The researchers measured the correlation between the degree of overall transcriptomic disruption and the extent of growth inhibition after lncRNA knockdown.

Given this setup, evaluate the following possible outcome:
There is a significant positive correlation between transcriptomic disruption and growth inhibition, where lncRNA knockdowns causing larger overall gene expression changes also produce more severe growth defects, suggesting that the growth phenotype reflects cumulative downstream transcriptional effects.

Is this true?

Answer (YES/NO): NO